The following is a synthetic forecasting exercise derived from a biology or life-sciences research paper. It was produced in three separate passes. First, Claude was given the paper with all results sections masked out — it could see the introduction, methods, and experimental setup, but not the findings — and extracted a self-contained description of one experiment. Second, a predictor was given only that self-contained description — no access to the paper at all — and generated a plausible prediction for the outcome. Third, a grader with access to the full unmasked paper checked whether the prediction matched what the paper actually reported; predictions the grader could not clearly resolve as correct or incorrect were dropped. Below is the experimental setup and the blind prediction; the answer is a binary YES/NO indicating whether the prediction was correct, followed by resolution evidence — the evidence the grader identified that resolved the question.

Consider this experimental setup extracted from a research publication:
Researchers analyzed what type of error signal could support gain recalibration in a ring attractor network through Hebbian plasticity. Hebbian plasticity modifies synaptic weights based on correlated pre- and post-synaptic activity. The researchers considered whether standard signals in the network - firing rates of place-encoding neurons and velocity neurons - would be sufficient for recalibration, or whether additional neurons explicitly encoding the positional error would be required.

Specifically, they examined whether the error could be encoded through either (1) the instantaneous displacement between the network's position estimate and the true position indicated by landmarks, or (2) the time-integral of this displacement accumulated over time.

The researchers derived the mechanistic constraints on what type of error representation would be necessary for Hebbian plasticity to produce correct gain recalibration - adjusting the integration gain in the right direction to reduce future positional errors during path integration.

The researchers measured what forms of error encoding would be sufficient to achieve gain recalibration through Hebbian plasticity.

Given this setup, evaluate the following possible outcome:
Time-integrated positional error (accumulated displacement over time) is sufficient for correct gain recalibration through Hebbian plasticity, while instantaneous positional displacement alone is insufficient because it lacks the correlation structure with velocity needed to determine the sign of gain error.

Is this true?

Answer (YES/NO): NO